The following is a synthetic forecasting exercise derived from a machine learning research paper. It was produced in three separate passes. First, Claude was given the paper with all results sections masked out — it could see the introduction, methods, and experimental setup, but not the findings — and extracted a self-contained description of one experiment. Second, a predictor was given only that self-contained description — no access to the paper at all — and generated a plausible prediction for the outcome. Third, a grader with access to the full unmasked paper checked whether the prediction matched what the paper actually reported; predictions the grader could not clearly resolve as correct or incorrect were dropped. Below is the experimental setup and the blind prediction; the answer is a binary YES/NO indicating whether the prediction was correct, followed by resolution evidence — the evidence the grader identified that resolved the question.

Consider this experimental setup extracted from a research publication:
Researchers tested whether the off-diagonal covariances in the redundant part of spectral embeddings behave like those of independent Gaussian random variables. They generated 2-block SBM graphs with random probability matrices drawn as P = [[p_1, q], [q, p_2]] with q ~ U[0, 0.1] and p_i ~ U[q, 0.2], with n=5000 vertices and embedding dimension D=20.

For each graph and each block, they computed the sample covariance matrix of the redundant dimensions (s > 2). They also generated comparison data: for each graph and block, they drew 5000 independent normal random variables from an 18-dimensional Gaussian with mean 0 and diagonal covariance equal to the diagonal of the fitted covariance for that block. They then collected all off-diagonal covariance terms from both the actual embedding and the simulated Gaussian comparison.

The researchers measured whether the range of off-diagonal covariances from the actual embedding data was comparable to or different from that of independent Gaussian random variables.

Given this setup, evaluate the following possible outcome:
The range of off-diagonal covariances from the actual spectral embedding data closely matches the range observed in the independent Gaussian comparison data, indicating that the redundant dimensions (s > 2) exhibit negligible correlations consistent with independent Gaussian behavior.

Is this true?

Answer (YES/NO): YES